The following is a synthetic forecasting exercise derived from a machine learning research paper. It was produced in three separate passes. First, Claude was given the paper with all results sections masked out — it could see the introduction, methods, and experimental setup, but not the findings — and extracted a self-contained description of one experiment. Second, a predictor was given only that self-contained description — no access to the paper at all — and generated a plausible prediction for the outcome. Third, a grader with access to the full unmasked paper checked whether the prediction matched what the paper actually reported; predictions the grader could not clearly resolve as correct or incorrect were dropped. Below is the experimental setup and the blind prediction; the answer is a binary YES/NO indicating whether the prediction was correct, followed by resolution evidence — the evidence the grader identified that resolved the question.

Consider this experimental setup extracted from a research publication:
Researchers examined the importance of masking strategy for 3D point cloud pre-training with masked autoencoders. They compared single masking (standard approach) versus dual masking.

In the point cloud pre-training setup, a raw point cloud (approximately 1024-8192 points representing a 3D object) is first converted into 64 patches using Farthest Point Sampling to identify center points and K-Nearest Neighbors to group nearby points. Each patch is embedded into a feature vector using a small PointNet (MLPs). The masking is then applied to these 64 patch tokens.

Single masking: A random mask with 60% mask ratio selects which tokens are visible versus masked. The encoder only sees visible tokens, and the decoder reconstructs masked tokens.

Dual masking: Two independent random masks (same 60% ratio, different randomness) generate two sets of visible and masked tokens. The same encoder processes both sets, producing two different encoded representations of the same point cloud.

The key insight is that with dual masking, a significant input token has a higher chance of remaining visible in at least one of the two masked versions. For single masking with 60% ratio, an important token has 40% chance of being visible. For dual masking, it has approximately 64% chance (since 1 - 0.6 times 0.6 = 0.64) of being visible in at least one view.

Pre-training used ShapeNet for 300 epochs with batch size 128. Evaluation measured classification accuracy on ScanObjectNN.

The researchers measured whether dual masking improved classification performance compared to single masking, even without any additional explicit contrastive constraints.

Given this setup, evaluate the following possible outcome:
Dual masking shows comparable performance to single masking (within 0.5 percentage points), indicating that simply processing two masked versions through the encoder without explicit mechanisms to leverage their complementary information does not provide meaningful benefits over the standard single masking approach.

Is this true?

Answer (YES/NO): NO